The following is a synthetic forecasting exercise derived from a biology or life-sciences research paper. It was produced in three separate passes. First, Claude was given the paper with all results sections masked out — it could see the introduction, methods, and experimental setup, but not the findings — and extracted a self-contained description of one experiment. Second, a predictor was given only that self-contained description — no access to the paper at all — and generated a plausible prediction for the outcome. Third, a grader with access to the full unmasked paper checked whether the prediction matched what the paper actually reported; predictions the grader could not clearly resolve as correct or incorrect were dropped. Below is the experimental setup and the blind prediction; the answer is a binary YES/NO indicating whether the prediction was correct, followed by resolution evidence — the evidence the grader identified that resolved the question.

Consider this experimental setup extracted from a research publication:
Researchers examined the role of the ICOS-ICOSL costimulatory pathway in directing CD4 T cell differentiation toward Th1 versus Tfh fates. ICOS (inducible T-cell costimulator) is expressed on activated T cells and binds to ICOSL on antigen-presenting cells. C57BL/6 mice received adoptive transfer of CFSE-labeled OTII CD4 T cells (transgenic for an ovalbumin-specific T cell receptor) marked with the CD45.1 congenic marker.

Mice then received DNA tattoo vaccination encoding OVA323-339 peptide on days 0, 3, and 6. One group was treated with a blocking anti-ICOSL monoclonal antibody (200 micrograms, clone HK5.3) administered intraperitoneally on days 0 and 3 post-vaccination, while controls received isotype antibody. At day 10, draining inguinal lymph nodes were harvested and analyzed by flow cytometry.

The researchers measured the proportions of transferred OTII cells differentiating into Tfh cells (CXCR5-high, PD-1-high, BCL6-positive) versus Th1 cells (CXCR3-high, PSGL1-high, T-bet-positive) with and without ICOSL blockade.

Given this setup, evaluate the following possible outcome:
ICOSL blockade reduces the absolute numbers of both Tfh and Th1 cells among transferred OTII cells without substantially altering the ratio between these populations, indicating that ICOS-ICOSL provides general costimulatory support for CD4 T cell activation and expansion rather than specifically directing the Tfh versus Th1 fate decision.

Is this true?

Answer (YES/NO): NO